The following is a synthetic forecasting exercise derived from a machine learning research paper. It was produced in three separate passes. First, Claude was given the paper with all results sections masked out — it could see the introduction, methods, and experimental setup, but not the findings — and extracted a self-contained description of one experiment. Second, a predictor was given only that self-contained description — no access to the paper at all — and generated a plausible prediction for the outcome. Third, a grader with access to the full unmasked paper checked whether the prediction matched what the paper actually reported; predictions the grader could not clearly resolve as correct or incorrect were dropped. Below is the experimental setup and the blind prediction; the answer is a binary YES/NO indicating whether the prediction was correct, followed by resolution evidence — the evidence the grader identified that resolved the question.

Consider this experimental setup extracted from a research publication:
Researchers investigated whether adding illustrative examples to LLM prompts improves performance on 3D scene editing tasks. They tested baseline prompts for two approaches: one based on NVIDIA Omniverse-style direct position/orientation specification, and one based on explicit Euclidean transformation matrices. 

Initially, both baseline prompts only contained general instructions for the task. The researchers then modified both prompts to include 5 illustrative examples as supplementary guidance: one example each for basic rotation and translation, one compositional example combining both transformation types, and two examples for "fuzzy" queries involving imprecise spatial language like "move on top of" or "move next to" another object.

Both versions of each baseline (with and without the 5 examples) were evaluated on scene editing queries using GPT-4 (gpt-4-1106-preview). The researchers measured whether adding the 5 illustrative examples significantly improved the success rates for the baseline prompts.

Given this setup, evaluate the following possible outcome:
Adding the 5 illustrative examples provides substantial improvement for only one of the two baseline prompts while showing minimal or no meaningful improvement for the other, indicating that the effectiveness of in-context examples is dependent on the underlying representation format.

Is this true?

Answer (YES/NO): NO